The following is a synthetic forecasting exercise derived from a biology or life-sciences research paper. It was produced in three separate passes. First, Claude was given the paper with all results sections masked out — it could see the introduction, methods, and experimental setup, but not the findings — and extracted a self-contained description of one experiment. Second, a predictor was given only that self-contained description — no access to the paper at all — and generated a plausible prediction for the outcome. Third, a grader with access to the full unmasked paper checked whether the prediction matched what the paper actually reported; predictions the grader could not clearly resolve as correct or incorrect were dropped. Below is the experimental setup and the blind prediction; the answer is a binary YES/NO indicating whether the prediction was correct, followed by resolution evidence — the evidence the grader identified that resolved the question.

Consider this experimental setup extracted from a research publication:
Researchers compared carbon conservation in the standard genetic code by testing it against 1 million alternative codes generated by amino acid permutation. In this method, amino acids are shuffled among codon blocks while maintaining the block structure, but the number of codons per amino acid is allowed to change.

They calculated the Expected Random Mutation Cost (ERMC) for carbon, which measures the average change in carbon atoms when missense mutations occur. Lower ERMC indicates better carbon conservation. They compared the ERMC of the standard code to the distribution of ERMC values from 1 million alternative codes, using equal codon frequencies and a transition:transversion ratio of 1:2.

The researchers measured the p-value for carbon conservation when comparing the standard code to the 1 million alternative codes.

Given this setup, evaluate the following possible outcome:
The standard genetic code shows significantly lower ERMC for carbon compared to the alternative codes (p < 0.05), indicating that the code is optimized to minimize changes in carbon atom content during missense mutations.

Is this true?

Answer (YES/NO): YES